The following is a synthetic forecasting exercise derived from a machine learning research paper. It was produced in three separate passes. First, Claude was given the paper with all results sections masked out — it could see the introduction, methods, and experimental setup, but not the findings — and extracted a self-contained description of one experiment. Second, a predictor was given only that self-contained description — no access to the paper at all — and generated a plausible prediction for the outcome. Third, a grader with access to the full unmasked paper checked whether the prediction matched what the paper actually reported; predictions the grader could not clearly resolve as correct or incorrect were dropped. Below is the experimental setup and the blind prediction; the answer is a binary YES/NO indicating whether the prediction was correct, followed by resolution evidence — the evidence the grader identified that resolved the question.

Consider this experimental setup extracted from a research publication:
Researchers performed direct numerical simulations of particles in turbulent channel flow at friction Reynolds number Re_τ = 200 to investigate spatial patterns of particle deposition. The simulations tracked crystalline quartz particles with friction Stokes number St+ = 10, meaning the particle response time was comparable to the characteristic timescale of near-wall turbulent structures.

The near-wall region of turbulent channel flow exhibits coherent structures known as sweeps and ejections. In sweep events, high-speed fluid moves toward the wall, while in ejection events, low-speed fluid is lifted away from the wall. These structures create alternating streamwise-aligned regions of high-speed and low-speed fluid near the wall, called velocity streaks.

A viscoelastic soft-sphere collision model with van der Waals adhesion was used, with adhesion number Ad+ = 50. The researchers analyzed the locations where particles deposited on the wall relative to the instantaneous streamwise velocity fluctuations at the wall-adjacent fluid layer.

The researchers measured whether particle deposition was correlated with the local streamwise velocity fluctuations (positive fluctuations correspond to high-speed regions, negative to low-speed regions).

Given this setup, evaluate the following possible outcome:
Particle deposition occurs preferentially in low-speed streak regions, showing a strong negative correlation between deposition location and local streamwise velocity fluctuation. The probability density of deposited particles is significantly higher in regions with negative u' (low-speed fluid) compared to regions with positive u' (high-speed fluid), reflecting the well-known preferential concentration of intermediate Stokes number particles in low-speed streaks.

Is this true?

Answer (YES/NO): NO